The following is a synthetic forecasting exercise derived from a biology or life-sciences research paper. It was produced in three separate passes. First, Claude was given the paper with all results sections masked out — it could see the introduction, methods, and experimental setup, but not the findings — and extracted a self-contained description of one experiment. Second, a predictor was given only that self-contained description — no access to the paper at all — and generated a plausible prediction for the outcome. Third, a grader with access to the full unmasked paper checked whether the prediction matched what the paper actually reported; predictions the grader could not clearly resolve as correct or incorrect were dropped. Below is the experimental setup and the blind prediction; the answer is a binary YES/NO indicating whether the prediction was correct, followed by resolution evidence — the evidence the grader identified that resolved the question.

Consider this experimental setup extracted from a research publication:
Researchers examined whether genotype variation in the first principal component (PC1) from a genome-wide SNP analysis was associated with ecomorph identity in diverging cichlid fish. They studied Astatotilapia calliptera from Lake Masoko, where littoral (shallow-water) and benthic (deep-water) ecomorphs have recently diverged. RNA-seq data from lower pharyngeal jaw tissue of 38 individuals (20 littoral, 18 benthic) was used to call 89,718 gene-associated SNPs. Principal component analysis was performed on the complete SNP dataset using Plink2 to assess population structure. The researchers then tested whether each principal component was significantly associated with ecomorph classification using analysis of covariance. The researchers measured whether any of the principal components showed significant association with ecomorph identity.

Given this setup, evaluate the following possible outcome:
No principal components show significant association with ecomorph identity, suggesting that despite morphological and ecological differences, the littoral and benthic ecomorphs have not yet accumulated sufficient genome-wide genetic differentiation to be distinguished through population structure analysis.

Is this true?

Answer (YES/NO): NO